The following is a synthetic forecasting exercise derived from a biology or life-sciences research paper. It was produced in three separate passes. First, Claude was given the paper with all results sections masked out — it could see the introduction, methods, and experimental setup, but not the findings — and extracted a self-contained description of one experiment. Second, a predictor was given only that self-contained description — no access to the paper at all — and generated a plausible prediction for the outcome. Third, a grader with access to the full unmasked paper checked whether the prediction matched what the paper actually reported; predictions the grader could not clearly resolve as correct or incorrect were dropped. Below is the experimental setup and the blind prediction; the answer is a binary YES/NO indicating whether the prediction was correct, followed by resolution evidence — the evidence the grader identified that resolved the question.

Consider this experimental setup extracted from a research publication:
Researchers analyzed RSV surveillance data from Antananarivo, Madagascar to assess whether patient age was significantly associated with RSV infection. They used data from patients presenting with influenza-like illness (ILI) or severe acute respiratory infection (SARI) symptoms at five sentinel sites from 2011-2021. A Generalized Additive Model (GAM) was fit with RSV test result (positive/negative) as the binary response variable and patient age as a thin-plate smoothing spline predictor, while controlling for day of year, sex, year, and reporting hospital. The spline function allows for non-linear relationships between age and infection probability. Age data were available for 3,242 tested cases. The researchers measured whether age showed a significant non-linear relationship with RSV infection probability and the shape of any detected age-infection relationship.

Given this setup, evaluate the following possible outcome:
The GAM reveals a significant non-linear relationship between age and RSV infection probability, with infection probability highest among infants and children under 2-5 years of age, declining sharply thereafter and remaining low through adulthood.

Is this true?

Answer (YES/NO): YES